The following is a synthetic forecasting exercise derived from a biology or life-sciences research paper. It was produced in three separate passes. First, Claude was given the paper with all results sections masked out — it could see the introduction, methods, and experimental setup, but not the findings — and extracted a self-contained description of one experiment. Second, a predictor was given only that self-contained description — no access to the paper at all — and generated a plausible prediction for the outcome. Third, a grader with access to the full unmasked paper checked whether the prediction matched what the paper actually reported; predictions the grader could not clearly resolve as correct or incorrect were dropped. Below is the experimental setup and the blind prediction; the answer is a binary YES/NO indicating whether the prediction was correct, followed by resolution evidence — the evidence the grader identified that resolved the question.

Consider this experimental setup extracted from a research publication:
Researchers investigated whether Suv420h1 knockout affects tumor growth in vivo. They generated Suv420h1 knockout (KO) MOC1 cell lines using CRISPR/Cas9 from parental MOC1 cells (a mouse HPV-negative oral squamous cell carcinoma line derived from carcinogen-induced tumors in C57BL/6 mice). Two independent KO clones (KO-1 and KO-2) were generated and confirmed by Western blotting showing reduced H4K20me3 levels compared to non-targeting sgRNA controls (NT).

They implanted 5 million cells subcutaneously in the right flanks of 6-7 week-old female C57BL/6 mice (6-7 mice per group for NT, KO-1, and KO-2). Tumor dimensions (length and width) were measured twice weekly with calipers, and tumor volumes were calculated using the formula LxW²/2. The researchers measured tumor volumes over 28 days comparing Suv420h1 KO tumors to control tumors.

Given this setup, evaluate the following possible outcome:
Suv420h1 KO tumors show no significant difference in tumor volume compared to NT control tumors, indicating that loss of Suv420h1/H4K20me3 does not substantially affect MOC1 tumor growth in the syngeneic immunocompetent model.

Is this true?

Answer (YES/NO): NO